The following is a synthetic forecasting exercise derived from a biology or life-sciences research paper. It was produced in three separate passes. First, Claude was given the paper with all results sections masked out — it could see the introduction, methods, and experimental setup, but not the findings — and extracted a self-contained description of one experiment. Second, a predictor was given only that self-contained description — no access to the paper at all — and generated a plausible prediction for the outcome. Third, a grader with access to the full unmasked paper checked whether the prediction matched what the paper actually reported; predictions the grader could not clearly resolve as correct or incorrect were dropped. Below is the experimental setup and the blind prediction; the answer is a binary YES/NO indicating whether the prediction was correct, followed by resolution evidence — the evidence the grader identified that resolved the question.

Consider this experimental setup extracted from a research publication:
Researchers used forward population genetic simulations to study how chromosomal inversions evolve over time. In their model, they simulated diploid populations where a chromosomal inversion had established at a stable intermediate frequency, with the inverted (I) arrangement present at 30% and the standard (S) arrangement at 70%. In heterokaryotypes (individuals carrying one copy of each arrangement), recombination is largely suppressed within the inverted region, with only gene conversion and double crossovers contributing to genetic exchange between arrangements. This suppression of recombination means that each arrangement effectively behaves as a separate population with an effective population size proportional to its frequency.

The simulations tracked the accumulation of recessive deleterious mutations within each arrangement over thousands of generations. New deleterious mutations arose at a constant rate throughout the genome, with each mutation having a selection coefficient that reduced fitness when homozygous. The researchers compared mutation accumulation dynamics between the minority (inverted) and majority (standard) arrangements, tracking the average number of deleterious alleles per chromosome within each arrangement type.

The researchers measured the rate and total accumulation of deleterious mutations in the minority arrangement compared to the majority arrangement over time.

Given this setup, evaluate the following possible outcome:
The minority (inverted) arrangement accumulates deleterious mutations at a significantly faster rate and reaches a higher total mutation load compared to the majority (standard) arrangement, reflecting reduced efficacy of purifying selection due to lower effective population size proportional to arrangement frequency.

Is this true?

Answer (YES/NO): YES